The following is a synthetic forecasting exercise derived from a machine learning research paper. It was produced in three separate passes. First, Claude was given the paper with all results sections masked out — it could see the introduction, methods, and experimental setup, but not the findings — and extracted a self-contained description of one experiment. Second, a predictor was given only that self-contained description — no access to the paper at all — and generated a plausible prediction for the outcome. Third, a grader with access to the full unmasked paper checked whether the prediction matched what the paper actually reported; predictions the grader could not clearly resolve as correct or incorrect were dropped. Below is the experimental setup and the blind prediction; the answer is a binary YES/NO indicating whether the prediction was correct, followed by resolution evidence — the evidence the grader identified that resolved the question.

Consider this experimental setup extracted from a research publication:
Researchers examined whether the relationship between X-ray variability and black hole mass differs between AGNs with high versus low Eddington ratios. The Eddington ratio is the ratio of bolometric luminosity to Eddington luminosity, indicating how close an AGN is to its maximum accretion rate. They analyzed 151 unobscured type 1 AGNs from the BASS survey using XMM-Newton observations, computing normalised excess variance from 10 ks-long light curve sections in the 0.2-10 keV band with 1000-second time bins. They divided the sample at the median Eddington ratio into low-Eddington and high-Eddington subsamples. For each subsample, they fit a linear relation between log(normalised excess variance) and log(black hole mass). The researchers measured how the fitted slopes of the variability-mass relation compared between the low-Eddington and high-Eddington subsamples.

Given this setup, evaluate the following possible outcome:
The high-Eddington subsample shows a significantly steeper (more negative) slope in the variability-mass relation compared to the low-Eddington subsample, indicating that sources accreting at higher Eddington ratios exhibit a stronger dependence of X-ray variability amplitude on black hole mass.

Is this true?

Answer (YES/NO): NO